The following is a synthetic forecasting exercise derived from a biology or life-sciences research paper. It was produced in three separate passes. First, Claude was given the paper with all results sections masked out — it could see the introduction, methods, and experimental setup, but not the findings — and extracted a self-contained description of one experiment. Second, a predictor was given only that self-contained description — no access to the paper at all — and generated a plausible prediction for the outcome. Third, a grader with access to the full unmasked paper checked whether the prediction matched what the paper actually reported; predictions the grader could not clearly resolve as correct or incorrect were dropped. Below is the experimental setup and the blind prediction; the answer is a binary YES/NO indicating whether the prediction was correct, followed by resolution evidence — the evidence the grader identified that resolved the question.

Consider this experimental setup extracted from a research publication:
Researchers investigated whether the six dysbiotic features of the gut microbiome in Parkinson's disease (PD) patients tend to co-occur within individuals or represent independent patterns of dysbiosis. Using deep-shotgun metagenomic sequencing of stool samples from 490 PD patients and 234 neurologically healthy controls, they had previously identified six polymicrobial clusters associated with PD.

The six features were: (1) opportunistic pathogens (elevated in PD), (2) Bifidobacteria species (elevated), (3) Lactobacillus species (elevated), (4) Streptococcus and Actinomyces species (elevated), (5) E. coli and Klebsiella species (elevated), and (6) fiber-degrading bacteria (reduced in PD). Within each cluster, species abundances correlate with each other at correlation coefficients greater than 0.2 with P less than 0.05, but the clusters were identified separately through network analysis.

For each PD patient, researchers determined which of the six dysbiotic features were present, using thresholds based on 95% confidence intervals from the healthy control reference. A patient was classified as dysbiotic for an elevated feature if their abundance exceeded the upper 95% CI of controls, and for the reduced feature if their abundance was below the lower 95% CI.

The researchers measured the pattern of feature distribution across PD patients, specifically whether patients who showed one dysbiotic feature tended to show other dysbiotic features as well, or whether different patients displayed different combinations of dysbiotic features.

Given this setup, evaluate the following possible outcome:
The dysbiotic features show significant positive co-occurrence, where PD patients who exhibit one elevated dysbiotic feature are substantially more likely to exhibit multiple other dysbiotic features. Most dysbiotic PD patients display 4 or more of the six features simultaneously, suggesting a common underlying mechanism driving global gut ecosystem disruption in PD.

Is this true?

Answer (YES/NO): NO